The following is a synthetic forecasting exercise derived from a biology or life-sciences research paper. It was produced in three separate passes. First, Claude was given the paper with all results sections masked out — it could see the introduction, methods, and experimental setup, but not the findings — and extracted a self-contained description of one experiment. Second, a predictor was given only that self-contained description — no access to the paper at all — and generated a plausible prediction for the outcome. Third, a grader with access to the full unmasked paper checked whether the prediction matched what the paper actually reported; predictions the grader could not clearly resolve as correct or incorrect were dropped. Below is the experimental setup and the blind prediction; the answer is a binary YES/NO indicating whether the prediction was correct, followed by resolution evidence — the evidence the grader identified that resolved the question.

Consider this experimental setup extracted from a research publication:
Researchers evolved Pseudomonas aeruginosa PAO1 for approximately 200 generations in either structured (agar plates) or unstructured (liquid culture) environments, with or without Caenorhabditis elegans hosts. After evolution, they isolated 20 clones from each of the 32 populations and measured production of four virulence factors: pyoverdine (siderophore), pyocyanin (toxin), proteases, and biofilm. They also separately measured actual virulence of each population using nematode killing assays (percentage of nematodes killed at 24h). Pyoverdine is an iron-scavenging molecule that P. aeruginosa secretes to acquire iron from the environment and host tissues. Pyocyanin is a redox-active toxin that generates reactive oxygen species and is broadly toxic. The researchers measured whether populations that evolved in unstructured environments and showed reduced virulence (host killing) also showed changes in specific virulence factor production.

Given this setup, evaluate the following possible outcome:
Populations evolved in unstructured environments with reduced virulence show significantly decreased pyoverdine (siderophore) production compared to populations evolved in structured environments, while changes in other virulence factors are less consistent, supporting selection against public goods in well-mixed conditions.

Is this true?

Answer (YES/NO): NO